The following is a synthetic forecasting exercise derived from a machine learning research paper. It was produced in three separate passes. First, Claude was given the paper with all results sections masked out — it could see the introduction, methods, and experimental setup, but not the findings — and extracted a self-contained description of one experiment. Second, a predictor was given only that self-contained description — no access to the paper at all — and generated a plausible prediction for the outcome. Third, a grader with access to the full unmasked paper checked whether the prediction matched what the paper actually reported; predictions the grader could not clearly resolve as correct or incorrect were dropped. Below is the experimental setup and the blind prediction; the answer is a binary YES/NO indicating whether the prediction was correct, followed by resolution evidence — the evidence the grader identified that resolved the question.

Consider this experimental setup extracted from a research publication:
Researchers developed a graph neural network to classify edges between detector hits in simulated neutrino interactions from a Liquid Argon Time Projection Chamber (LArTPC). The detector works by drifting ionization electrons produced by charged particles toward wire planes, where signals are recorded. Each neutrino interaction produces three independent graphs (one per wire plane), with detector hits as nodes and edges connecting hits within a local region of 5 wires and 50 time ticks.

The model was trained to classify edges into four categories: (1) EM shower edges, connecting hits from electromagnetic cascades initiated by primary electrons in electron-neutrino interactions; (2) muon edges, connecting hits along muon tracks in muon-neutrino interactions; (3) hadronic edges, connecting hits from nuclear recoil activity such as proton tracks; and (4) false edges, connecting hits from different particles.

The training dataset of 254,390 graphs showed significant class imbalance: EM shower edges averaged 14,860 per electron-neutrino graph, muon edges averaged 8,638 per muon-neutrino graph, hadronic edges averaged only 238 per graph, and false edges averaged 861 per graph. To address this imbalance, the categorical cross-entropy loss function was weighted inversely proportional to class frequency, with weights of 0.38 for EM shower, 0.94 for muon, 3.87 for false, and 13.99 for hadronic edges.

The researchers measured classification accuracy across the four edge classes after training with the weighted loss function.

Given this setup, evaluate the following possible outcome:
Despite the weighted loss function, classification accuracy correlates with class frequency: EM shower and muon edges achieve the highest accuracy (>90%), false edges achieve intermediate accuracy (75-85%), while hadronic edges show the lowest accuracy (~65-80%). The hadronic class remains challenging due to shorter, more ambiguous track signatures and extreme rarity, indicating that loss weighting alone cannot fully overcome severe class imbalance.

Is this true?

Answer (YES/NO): NO